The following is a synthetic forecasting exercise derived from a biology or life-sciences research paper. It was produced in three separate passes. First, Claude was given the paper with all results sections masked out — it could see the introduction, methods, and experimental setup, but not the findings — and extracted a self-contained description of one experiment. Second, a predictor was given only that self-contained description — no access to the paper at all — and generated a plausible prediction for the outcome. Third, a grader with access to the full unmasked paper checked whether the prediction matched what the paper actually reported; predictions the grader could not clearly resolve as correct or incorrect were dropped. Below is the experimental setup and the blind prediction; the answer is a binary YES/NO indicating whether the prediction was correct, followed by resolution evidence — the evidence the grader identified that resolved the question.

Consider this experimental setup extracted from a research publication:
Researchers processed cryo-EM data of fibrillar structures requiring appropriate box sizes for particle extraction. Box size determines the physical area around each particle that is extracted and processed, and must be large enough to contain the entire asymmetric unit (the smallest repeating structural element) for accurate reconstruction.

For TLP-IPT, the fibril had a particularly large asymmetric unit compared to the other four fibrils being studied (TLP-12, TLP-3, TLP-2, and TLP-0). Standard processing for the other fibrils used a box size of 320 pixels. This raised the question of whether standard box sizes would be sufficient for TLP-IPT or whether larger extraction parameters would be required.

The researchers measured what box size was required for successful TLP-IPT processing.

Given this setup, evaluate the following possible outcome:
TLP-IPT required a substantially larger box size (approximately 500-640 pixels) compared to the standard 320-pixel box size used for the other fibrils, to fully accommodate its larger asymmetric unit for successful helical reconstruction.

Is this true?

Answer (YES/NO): NO